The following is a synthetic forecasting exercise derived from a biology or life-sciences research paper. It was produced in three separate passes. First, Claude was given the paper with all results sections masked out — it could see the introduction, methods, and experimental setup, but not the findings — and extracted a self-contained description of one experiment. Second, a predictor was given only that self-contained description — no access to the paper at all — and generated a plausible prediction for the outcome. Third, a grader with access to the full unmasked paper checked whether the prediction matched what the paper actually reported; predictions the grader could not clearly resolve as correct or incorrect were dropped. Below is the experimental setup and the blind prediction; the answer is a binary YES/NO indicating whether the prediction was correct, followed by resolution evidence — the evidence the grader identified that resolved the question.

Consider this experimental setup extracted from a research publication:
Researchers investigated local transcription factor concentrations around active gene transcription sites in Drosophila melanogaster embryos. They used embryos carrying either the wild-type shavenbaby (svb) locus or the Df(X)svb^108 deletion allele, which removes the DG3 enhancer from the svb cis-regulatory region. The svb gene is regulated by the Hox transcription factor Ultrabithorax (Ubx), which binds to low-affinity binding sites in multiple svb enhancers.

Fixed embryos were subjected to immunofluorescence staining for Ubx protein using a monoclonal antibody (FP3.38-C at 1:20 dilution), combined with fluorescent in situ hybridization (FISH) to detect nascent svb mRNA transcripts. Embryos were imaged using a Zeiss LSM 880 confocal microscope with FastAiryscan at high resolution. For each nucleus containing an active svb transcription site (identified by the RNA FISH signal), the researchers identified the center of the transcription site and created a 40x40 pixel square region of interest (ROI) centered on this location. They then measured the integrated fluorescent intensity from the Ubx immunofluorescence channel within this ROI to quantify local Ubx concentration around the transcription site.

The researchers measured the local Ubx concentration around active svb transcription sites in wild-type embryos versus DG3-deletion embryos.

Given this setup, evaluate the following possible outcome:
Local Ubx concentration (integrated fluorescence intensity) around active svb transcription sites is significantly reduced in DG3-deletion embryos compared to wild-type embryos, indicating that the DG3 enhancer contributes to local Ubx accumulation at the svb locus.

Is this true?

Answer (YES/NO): NO